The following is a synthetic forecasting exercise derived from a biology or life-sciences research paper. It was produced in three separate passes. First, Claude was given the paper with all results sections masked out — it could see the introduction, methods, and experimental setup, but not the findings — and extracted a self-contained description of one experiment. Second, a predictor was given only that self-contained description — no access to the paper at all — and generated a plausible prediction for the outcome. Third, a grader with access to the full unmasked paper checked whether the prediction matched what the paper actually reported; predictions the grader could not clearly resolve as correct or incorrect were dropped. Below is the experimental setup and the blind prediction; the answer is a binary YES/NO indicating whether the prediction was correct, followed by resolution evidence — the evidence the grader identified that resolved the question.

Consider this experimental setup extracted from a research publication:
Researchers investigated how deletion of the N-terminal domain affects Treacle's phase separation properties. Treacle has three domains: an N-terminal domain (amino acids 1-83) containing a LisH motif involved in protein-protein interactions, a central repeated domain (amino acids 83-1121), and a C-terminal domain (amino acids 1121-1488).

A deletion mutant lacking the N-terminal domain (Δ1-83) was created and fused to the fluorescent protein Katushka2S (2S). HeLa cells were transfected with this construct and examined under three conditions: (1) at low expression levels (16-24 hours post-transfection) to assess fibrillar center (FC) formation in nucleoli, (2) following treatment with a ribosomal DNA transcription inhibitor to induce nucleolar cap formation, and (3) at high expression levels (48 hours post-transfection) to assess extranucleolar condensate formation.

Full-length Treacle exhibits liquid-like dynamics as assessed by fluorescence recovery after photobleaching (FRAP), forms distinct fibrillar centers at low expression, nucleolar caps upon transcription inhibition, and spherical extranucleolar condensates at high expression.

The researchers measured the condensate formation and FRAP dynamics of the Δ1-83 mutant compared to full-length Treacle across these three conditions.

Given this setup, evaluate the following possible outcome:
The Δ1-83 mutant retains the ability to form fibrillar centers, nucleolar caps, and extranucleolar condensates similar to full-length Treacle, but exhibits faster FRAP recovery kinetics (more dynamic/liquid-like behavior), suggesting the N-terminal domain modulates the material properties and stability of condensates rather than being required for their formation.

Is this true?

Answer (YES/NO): NO